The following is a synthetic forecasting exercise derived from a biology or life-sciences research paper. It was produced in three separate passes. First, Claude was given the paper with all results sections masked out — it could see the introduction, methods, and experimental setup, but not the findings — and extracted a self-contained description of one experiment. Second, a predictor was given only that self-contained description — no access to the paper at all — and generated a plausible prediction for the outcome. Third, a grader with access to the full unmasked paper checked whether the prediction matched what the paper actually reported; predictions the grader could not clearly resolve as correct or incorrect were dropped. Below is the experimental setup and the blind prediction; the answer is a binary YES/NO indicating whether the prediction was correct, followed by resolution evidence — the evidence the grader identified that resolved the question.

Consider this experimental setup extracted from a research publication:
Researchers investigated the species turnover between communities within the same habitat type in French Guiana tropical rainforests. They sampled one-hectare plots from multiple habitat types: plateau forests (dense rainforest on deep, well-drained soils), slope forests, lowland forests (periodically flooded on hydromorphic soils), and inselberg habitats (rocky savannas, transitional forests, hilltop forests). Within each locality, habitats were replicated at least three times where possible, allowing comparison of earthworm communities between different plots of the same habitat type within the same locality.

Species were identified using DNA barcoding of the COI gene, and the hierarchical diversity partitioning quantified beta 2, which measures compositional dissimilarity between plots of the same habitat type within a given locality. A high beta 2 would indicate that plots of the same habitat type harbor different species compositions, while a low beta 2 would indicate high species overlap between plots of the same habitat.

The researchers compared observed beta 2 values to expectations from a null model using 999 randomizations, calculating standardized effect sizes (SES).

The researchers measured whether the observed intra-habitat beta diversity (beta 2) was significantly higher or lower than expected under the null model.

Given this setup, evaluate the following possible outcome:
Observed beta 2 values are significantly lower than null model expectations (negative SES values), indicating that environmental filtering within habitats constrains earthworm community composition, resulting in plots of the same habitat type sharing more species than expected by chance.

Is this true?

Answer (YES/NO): YES